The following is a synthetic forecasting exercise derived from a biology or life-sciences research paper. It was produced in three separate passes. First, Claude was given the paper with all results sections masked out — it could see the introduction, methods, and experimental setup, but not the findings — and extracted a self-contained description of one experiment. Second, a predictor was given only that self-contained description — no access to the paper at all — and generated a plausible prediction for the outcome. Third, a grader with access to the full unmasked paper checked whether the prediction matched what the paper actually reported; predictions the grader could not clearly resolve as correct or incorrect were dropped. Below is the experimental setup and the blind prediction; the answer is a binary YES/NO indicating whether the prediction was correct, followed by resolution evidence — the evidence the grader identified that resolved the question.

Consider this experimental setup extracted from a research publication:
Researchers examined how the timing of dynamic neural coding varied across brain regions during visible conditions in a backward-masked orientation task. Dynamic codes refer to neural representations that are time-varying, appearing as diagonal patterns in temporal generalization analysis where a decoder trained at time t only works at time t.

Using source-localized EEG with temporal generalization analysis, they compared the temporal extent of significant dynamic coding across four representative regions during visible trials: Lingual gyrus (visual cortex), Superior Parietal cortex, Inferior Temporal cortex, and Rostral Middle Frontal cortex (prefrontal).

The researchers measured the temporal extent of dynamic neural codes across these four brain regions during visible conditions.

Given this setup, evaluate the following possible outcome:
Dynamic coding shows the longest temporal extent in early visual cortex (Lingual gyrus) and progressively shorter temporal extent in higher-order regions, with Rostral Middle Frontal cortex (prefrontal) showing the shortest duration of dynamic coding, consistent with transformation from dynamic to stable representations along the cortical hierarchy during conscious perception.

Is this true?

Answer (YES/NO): NO